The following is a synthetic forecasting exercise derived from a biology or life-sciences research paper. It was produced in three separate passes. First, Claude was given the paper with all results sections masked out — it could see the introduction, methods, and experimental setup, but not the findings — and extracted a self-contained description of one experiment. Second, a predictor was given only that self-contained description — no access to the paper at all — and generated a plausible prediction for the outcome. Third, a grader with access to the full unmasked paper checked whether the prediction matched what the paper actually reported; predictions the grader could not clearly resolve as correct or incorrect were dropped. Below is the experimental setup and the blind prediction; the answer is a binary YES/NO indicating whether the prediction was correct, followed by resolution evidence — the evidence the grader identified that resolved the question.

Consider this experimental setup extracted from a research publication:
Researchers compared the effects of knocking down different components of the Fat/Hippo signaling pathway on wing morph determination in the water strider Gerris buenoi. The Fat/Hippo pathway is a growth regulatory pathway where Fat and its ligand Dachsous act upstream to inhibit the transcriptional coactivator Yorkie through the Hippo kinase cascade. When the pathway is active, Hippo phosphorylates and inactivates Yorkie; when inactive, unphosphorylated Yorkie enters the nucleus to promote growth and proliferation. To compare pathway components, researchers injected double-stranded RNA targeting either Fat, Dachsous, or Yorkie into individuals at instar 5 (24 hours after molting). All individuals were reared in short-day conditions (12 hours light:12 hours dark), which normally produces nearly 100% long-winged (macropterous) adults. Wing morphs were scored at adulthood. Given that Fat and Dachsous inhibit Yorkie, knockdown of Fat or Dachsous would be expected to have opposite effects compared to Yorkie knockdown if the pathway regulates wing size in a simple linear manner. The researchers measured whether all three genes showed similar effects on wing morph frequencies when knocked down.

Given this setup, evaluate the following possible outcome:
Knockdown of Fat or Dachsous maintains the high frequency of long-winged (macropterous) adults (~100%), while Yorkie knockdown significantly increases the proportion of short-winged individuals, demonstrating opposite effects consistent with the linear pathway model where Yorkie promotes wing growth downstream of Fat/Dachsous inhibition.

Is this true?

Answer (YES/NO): NO